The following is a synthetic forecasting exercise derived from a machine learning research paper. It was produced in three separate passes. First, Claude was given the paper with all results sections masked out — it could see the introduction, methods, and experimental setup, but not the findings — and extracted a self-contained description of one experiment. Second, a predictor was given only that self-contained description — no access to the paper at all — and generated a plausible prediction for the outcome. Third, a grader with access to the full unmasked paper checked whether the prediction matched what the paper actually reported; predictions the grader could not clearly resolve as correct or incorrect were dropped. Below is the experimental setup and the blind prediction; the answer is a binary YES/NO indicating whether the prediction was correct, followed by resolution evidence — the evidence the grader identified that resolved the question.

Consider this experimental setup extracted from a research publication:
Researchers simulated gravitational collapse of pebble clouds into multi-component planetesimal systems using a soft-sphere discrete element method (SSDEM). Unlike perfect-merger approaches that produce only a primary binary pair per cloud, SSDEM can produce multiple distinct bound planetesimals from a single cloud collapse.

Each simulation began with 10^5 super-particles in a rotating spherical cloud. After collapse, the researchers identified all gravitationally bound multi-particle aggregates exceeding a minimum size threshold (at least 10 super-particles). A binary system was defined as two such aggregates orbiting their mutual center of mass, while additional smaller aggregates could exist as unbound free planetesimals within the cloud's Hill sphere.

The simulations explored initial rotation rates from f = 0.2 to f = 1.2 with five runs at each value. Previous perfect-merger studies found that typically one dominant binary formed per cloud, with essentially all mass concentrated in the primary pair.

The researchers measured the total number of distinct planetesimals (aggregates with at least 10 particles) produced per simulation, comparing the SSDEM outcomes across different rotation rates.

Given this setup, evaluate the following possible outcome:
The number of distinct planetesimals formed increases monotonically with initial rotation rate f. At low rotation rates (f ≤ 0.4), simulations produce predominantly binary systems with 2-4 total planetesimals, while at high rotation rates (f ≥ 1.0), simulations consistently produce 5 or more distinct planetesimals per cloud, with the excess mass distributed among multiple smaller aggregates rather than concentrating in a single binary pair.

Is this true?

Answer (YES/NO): NO